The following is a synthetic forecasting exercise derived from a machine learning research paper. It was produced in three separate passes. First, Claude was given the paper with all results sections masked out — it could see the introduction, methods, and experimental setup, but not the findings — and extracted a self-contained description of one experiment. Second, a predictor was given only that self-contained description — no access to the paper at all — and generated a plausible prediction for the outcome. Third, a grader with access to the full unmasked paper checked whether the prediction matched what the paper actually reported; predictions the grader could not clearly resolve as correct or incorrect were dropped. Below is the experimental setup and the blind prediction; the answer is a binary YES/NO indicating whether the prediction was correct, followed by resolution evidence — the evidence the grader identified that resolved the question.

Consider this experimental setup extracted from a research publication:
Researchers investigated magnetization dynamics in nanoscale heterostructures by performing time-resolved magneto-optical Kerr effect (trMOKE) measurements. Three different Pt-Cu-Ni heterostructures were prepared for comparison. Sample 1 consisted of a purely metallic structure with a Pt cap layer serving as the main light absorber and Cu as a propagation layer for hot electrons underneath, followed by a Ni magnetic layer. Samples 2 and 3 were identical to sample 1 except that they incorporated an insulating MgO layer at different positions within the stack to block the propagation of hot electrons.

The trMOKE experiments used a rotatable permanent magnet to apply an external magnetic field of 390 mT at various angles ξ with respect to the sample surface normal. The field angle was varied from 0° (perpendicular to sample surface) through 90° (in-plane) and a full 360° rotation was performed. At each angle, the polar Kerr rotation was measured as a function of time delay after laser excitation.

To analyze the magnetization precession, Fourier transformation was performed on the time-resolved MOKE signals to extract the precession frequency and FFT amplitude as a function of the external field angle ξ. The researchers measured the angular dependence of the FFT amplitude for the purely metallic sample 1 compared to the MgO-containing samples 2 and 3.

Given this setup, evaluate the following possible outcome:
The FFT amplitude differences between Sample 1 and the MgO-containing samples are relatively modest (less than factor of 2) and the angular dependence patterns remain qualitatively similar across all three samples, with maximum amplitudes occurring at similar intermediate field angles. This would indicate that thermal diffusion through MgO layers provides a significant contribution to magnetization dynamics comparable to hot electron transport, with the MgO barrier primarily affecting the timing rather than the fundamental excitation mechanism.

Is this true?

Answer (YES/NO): NO